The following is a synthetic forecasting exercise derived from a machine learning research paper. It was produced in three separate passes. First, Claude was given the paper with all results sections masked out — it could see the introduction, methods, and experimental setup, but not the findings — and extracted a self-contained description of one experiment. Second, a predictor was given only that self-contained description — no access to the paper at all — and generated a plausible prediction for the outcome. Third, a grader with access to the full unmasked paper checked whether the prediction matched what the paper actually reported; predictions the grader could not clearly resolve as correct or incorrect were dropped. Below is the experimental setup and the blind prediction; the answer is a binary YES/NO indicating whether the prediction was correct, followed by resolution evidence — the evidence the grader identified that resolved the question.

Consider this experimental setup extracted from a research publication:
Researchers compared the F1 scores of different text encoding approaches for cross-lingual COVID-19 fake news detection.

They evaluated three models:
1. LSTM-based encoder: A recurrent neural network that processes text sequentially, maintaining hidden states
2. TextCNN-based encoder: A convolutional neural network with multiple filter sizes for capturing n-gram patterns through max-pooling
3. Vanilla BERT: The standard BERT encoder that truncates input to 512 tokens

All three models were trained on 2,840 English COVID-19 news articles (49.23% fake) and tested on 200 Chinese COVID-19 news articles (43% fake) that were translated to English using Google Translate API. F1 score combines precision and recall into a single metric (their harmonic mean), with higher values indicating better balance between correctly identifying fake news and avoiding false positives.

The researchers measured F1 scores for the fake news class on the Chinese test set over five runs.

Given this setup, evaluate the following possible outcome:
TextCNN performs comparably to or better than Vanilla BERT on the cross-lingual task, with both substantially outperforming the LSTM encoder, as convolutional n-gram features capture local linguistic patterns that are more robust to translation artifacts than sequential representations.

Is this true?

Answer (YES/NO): YES